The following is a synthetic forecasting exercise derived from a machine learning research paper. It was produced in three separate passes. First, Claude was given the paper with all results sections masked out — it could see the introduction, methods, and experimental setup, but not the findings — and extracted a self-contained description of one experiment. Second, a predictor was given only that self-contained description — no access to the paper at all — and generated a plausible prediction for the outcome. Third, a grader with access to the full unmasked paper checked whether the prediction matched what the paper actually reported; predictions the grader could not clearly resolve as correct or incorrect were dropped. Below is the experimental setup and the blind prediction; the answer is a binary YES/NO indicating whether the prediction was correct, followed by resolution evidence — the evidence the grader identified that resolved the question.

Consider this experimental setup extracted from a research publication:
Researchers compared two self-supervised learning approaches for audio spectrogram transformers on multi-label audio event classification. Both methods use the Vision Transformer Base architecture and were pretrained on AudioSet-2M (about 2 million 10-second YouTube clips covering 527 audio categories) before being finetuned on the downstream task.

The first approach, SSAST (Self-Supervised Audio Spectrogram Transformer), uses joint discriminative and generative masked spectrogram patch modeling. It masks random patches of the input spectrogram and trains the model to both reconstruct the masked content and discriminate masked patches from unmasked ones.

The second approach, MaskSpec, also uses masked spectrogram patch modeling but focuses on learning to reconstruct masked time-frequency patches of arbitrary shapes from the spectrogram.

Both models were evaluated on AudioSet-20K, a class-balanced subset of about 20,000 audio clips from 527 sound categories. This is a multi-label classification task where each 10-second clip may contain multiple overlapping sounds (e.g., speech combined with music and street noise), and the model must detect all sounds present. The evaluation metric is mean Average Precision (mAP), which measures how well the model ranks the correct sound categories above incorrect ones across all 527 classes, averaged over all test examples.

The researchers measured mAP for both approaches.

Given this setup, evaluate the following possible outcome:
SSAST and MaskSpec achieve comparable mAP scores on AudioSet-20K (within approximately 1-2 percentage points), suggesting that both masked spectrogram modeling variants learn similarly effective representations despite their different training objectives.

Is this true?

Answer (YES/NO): NO